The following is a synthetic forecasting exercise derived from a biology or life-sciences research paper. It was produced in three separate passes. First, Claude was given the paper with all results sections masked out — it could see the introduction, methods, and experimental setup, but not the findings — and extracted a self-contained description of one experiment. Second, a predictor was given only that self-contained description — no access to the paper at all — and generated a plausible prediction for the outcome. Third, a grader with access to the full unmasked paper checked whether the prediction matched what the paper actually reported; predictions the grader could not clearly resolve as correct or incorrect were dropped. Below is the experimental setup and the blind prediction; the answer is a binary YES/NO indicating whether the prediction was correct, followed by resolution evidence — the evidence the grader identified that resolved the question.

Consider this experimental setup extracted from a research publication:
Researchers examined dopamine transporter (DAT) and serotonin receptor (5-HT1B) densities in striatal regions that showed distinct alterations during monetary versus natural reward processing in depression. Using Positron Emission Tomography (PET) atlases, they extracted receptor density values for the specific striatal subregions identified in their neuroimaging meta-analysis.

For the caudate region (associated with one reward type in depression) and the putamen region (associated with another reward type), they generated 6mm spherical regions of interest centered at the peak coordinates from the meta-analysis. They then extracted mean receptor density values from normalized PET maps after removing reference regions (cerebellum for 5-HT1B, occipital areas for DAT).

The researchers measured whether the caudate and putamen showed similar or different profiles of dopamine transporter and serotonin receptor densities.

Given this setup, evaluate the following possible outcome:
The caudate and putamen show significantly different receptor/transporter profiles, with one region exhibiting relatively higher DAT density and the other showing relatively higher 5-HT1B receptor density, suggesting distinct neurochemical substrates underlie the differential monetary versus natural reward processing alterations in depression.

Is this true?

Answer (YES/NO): NO